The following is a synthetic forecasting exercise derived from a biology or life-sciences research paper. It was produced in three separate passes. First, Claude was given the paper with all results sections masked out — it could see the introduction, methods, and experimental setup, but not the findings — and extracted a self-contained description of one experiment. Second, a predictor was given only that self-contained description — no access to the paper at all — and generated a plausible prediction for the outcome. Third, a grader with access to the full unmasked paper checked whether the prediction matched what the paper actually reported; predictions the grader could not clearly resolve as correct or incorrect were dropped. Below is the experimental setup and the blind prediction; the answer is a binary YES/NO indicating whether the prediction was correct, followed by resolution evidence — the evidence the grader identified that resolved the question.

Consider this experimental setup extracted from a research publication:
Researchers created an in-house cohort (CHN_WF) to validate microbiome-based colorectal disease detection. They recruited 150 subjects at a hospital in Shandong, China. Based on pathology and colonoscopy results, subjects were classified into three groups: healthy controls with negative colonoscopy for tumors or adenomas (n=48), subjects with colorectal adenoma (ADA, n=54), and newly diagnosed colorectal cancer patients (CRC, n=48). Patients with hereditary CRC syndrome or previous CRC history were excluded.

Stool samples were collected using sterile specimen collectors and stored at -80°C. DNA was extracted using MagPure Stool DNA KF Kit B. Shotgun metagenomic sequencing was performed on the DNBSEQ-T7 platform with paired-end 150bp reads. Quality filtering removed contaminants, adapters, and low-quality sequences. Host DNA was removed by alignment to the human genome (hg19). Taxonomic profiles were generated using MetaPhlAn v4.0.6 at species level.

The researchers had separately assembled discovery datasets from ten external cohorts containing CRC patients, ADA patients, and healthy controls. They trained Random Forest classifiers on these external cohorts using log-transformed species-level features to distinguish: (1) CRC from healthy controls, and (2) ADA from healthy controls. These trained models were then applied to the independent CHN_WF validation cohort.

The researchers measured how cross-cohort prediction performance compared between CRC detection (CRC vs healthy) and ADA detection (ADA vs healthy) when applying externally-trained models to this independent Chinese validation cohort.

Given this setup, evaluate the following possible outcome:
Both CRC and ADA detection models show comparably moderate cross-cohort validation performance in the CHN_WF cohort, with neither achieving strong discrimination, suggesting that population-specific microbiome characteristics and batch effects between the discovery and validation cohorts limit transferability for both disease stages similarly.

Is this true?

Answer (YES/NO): NO